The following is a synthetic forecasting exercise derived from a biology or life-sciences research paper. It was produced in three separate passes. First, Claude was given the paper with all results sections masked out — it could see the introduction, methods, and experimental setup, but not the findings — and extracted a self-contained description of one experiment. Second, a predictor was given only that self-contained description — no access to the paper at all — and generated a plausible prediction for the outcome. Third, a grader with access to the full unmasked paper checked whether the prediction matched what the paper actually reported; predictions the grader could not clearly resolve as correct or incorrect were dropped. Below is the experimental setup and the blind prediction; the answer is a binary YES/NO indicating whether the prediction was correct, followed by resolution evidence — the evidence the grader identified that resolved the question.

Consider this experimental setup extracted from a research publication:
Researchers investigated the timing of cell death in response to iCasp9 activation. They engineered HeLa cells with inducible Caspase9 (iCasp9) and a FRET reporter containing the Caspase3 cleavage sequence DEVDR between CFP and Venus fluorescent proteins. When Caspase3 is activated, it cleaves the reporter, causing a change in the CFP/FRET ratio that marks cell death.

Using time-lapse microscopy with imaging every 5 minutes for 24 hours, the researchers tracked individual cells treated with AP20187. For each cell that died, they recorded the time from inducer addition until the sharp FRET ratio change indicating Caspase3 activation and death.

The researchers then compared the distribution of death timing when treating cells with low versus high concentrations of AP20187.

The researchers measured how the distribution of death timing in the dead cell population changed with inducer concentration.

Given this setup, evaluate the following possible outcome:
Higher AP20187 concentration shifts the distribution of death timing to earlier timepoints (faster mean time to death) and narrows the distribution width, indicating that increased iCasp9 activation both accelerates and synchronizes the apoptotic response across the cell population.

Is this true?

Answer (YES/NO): YES